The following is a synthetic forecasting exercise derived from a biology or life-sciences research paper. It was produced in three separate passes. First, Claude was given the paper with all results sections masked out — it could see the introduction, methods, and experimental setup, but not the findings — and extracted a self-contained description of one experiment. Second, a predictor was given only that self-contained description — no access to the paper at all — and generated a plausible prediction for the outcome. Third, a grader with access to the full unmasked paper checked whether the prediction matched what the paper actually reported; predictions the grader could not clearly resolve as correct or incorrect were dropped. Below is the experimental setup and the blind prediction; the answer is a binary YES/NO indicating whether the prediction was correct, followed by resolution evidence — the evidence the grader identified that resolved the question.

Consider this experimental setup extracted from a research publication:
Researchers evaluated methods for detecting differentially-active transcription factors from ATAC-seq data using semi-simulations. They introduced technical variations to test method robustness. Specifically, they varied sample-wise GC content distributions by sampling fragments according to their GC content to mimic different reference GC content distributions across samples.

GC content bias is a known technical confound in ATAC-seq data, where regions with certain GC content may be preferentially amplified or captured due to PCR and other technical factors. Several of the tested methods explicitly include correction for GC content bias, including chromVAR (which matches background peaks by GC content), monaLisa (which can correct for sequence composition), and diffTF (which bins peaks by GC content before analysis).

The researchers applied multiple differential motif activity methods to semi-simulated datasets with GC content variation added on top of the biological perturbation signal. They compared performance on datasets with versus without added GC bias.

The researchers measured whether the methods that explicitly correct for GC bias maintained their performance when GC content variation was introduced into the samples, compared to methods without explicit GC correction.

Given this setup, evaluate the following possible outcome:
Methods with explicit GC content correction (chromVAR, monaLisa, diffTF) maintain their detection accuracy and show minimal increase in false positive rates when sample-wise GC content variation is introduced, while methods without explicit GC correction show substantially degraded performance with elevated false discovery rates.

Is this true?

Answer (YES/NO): NO